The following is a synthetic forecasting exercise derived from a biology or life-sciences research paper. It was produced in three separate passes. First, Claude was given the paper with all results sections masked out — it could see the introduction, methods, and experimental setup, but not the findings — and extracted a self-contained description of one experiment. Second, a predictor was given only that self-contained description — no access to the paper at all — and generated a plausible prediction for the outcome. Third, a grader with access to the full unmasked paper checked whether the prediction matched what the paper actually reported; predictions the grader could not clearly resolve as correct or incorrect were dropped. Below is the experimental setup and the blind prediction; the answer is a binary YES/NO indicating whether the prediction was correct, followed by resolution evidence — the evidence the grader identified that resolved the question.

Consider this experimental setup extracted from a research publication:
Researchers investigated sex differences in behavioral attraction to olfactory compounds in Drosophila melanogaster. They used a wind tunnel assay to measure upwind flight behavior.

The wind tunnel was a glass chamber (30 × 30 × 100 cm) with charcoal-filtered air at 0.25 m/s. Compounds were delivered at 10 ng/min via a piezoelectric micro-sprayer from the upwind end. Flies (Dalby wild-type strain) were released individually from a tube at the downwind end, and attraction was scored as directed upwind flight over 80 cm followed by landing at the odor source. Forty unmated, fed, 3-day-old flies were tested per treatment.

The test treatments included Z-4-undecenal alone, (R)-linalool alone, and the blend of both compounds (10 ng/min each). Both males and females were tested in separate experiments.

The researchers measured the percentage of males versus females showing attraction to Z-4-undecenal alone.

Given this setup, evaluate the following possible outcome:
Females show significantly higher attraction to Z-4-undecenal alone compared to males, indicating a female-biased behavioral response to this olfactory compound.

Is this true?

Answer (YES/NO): NO